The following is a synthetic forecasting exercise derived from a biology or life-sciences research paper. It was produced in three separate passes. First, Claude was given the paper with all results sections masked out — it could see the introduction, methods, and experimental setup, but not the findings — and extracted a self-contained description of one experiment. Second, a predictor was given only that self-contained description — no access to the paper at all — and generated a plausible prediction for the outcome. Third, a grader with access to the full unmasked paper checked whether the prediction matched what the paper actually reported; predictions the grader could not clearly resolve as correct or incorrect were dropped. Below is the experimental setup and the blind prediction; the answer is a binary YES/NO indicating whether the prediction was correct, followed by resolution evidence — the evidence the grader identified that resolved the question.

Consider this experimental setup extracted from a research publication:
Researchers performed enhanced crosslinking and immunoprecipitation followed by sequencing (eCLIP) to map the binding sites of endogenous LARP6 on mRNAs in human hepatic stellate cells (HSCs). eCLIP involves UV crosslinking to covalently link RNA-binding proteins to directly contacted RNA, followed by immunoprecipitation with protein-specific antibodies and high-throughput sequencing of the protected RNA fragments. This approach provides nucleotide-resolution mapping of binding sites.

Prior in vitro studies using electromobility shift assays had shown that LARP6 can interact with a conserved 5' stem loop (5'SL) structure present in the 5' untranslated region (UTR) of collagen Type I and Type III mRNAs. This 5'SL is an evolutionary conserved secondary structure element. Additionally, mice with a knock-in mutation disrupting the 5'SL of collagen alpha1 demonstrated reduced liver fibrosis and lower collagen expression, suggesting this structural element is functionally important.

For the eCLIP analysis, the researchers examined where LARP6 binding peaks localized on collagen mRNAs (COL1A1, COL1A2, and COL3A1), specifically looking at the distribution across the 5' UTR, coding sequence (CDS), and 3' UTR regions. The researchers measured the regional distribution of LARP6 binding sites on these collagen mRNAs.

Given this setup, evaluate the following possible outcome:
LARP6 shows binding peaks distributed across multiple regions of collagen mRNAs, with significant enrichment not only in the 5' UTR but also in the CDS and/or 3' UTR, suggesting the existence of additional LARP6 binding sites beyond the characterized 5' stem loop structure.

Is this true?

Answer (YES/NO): YES